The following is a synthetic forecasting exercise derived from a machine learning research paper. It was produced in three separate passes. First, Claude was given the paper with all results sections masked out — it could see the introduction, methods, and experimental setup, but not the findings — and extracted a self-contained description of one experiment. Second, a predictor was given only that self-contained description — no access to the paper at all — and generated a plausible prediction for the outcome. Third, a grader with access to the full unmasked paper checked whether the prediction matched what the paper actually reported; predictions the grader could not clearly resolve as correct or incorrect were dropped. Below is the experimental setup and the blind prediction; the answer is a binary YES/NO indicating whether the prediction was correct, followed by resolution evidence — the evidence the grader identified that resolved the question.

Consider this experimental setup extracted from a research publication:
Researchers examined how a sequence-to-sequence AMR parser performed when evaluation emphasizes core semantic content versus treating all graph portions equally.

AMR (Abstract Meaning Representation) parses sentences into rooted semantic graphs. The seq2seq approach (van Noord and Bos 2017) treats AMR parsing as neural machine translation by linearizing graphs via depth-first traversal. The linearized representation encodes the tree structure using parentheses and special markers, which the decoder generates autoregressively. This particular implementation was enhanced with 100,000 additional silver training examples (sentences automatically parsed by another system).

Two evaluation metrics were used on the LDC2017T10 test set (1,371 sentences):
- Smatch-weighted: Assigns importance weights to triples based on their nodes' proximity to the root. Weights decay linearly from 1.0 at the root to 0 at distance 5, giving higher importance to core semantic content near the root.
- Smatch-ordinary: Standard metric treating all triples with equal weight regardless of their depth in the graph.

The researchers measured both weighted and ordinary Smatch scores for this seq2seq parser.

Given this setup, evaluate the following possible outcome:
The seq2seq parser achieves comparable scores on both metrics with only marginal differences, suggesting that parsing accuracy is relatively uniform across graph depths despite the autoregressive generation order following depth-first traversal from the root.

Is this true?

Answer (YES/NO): NO